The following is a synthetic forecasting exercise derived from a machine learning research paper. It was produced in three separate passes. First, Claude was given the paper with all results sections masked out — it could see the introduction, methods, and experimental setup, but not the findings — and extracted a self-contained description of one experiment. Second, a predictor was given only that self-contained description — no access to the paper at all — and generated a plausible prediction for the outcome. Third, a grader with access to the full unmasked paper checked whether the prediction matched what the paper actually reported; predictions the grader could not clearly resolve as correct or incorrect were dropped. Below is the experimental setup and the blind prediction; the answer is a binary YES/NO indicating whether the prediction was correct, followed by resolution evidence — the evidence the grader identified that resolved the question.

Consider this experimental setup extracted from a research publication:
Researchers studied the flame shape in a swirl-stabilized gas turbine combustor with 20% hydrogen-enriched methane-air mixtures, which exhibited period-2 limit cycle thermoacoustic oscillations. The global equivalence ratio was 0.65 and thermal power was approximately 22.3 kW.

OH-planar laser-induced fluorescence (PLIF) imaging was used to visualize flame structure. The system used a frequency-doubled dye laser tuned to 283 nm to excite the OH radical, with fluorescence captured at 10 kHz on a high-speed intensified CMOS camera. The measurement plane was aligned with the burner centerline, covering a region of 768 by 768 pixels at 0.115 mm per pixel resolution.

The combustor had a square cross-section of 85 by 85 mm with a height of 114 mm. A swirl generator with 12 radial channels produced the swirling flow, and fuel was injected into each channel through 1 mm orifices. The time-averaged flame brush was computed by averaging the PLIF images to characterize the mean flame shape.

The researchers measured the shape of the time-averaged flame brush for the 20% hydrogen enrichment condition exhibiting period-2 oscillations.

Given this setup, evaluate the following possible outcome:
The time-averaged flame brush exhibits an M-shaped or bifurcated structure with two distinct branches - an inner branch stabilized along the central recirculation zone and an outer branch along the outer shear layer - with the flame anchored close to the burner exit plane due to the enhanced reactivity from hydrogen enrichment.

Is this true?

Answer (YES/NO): NO